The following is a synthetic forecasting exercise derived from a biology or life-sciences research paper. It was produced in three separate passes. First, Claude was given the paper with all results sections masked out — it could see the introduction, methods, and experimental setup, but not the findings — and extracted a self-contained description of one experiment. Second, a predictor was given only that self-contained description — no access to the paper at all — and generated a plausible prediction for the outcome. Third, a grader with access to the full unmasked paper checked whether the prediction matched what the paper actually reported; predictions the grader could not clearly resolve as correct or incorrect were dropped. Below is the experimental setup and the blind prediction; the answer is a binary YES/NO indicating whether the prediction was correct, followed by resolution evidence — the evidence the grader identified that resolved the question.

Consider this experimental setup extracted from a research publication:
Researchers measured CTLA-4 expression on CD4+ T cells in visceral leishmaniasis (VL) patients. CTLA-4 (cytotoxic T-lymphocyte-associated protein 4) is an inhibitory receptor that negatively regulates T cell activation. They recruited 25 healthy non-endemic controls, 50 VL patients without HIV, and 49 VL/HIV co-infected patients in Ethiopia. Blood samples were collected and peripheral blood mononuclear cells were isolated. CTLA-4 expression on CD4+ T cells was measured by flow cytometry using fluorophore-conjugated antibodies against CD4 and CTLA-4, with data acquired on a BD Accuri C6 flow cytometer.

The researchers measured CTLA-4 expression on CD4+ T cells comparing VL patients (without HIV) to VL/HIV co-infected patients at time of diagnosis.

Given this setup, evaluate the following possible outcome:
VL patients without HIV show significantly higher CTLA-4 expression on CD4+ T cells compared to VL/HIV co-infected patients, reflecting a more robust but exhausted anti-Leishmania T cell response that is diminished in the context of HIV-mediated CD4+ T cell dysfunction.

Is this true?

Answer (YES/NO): NO